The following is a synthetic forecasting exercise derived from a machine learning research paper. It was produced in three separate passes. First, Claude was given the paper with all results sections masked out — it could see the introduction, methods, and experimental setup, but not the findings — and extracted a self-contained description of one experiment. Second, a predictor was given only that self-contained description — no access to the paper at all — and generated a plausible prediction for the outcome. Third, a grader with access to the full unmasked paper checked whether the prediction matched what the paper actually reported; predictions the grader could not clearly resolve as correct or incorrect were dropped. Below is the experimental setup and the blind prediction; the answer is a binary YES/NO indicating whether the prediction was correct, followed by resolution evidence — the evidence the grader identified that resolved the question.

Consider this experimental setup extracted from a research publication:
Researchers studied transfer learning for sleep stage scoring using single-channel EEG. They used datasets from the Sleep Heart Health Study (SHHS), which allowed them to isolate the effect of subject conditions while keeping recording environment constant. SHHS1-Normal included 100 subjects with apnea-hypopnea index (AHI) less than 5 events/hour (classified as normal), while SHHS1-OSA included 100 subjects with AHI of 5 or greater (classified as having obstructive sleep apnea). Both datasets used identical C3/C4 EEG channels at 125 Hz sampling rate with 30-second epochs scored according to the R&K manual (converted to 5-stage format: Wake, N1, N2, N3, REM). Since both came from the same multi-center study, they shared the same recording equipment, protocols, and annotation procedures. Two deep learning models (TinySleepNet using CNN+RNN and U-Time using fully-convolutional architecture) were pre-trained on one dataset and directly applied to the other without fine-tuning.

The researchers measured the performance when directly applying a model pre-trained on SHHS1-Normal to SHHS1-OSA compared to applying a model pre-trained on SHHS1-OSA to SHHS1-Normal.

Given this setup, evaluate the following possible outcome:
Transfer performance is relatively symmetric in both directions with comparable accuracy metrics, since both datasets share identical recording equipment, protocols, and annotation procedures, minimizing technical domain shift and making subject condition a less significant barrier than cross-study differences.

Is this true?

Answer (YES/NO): YES